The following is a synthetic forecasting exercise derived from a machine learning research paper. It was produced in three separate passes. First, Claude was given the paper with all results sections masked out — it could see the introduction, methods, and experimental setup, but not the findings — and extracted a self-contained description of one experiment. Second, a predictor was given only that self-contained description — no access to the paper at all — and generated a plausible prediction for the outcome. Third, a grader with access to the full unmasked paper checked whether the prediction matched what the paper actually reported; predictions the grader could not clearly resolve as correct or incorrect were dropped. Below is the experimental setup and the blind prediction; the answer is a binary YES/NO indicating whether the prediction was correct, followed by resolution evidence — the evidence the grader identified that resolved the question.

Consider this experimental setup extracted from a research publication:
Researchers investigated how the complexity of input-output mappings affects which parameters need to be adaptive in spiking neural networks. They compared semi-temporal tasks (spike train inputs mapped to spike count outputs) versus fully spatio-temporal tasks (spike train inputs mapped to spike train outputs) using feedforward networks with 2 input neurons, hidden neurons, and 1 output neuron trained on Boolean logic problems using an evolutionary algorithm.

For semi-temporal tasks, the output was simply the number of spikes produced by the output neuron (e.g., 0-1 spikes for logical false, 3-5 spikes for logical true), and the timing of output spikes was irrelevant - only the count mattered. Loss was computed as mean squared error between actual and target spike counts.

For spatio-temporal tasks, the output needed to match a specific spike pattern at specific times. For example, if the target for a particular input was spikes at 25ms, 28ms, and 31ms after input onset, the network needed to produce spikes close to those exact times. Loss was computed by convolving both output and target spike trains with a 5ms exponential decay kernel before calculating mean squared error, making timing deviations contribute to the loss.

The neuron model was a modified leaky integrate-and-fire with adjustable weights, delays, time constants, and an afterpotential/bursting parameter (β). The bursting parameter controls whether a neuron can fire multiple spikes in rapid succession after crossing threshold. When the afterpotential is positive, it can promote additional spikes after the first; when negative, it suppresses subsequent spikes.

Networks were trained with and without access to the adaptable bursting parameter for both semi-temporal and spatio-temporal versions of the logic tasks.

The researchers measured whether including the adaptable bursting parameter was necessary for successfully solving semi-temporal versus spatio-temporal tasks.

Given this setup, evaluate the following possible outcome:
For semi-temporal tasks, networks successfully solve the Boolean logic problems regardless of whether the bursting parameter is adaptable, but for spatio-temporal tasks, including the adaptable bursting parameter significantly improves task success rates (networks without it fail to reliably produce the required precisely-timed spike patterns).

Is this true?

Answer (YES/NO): YES